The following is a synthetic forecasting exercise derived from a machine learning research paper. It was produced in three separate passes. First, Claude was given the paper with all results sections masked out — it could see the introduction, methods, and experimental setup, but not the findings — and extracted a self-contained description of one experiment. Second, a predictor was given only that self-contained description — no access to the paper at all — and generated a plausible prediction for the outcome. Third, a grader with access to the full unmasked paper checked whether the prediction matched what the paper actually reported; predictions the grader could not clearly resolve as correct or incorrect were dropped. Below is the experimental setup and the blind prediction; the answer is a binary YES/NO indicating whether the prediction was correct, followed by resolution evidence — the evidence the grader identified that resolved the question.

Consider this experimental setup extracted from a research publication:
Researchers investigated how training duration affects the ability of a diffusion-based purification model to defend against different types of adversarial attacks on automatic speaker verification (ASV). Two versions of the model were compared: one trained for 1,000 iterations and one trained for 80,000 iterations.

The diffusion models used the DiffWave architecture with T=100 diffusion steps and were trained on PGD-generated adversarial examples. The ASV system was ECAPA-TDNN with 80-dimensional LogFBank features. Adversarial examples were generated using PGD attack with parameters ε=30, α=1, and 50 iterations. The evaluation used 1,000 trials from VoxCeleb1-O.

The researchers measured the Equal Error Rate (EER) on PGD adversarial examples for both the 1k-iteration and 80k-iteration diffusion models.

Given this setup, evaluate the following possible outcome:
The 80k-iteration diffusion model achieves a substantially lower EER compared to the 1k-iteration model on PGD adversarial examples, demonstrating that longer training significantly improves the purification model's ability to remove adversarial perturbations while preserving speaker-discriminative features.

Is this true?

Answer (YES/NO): NO